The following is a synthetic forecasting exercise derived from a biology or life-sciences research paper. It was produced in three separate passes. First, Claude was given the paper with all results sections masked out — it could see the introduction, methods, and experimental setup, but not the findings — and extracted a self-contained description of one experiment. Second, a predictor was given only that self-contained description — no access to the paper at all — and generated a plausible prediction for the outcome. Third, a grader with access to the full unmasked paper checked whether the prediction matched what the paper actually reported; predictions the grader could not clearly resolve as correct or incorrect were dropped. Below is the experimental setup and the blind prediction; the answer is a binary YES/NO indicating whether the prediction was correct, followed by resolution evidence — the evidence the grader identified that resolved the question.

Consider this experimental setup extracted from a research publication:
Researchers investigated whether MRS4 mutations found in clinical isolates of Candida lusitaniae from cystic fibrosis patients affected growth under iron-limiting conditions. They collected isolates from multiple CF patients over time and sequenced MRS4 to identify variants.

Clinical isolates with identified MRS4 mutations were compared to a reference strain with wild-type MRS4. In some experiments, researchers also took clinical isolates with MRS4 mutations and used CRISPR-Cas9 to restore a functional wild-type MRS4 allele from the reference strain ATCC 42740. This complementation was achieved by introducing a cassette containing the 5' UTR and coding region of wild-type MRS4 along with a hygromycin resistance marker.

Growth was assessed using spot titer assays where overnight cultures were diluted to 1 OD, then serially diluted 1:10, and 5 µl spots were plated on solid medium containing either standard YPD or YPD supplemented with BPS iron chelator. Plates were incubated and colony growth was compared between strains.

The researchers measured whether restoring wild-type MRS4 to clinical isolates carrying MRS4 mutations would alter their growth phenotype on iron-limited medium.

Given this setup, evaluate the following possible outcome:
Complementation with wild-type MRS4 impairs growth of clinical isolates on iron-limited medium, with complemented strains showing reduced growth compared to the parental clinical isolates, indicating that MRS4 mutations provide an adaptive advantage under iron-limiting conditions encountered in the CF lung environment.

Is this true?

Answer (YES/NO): NO